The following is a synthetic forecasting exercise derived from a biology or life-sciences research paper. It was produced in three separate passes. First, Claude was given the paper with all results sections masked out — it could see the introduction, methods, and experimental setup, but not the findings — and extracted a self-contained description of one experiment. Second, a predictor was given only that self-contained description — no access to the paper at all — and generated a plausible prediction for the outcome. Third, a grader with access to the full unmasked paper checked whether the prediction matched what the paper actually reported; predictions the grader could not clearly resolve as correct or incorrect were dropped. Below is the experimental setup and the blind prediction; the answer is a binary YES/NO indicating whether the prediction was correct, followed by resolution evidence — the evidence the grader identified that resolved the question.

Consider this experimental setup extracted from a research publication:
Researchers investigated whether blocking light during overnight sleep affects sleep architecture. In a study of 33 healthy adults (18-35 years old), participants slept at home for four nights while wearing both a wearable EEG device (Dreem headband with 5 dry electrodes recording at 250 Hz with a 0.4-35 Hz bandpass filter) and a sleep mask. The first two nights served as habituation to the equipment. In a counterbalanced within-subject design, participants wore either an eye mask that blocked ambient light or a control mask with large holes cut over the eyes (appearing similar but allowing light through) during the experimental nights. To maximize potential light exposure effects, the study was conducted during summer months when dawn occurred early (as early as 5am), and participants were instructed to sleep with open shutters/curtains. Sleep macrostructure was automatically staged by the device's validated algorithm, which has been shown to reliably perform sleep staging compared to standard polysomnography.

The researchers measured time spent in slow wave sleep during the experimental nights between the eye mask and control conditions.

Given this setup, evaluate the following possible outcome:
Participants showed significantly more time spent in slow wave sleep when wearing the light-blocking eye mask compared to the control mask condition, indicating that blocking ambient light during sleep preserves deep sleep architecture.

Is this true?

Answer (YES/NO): NO